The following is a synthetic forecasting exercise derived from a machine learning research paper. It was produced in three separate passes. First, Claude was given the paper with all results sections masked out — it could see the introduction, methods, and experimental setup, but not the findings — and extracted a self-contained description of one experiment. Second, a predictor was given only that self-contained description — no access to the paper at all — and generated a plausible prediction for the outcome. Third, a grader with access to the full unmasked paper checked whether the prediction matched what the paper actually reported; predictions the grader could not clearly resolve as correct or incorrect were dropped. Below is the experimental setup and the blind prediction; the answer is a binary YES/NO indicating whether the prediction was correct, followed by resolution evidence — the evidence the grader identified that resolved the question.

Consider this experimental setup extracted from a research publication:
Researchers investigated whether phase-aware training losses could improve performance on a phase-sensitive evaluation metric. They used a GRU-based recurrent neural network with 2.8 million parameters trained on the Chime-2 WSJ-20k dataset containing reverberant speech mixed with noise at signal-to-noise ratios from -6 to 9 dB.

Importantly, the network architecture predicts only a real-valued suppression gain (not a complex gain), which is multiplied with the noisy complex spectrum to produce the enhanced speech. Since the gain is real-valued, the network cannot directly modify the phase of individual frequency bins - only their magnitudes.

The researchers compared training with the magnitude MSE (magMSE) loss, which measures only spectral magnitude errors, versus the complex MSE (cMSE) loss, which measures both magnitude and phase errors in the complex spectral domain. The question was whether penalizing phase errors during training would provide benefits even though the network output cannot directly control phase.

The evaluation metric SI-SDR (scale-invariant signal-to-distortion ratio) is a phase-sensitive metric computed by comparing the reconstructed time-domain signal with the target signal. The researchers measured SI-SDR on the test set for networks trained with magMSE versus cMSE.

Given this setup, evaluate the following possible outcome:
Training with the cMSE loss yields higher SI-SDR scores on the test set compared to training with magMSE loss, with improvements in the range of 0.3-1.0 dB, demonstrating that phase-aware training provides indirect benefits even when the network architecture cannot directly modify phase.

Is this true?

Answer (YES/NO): NO